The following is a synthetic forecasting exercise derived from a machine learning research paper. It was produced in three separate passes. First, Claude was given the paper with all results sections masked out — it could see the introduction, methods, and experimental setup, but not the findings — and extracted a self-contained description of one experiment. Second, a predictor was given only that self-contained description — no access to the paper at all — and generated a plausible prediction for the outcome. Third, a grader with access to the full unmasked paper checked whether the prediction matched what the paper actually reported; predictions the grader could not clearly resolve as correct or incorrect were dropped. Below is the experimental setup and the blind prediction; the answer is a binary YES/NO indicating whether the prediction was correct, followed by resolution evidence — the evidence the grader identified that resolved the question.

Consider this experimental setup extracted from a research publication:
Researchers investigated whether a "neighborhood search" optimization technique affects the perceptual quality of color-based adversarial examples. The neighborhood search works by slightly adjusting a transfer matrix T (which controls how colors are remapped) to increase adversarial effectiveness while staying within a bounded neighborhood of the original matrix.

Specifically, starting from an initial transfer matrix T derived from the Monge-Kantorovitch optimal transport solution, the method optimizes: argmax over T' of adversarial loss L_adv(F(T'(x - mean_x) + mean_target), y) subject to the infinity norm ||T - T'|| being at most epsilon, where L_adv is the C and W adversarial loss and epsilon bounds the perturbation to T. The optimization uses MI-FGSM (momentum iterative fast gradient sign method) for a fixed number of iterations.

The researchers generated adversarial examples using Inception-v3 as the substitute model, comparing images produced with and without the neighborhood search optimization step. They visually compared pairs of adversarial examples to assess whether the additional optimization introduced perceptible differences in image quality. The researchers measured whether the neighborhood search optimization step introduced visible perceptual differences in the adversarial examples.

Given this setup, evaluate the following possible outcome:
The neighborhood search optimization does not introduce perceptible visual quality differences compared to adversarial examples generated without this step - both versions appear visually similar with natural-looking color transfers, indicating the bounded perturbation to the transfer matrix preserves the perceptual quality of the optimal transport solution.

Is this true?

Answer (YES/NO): YES